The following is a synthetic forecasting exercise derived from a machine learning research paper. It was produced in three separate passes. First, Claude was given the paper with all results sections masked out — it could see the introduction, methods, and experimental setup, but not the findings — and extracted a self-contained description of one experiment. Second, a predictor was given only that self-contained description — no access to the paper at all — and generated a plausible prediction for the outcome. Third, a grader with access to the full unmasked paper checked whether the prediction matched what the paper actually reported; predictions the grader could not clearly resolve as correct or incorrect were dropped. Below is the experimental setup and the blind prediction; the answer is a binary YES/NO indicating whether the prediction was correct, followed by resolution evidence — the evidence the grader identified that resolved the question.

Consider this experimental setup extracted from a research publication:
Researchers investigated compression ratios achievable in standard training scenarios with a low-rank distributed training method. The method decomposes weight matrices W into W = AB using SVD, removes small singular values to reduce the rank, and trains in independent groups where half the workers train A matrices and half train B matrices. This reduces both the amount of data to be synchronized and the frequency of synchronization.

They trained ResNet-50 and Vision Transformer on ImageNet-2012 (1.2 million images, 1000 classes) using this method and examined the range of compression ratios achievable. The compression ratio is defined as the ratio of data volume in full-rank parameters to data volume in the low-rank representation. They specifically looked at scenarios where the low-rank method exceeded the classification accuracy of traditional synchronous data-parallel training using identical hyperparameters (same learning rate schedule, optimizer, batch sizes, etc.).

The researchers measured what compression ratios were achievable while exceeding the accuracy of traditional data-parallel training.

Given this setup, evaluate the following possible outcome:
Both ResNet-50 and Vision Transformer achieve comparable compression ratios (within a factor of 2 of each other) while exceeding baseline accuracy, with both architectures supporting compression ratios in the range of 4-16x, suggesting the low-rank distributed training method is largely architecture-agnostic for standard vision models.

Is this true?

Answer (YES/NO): NO